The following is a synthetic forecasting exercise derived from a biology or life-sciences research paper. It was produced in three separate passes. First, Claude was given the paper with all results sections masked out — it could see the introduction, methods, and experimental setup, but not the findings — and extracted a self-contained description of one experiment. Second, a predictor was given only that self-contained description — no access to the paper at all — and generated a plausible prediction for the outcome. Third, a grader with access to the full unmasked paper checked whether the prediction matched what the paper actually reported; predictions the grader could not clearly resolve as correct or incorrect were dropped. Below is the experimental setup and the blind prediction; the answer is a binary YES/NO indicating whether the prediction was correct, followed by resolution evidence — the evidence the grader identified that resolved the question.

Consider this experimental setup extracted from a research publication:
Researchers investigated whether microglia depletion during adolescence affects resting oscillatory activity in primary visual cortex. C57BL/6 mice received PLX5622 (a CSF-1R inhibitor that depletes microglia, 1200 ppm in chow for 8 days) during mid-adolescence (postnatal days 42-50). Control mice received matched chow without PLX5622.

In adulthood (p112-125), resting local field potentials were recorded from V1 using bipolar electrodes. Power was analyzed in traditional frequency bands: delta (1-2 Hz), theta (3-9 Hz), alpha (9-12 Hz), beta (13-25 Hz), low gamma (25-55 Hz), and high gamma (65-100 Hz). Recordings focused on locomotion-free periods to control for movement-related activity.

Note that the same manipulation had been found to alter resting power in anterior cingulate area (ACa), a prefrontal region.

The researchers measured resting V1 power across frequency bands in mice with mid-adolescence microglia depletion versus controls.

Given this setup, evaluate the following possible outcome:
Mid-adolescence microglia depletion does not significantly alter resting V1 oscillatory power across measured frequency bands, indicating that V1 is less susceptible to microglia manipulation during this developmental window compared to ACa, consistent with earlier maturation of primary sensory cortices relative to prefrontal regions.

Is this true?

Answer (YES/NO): YES